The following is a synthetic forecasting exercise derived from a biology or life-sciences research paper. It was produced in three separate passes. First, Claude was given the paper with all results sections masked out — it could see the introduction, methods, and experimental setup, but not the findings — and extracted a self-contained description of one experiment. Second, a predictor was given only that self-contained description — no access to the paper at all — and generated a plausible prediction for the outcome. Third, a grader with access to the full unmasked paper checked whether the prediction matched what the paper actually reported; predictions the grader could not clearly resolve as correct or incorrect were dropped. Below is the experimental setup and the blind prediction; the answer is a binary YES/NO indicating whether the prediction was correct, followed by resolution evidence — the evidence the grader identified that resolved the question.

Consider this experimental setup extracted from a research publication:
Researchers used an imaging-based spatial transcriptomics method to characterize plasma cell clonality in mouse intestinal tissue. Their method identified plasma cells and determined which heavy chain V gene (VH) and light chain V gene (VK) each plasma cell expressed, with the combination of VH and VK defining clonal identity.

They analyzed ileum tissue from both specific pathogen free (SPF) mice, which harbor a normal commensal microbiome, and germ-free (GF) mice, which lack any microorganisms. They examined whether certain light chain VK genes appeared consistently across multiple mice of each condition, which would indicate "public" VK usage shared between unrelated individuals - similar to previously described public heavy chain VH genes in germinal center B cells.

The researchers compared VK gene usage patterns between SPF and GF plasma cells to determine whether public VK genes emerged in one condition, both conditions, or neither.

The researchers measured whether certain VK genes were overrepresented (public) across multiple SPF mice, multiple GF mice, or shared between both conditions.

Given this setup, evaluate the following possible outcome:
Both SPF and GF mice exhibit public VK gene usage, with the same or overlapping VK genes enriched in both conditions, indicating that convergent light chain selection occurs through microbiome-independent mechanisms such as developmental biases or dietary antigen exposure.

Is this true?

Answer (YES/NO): YES